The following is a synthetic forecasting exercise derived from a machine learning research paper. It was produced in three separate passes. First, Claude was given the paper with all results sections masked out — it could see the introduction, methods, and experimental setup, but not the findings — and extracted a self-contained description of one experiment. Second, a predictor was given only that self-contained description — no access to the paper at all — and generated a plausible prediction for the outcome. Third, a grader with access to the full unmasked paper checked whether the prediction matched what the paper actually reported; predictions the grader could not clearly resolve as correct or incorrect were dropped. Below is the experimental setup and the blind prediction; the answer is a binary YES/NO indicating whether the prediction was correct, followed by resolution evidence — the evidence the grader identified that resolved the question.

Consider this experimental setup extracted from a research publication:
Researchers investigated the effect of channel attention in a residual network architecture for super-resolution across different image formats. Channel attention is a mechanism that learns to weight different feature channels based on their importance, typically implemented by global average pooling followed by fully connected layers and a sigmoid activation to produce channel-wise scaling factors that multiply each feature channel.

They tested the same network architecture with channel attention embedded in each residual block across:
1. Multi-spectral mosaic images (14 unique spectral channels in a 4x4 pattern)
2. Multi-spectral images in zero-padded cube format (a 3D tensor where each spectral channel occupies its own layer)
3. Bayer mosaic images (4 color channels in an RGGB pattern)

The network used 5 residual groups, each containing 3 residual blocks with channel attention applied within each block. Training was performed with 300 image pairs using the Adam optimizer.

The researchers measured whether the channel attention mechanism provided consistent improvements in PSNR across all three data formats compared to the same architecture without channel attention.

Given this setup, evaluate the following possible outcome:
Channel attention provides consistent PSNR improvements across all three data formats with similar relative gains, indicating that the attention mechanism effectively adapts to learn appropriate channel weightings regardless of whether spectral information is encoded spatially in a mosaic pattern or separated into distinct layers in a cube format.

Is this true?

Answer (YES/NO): NO